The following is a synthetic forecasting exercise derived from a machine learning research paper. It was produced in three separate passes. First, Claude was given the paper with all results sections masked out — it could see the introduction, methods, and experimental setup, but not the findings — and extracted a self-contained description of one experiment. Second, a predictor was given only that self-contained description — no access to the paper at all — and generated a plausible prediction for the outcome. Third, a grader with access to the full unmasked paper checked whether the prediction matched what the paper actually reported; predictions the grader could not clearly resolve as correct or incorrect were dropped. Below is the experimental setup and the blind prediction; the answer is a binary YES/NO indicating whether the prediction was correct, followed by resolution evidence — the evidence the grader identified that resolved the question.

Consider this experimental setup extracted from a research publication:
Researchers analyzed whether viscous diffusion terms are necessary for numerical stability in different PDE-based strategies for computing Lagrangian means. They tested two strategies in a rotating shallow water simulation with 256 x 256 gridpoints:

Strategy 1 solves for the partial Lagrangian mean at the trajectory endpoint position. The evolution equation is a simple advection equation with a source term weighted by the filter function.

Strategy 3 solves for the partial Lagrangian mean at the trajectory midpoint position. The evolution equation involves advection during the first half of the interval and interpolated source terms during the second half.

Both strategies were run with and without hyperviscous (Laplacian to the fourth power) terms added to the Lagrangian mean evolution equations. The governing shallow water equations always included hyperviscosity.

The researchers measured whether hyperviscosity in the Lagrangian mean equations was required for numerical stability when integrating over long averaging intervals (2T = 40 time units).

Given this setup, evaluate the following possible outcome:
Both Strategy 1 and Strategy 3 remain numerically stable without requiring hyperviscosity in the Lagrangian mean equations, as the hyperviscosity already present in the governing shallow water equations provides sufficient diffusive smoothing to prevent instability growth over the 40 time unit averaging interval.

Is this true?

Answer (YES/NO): NO